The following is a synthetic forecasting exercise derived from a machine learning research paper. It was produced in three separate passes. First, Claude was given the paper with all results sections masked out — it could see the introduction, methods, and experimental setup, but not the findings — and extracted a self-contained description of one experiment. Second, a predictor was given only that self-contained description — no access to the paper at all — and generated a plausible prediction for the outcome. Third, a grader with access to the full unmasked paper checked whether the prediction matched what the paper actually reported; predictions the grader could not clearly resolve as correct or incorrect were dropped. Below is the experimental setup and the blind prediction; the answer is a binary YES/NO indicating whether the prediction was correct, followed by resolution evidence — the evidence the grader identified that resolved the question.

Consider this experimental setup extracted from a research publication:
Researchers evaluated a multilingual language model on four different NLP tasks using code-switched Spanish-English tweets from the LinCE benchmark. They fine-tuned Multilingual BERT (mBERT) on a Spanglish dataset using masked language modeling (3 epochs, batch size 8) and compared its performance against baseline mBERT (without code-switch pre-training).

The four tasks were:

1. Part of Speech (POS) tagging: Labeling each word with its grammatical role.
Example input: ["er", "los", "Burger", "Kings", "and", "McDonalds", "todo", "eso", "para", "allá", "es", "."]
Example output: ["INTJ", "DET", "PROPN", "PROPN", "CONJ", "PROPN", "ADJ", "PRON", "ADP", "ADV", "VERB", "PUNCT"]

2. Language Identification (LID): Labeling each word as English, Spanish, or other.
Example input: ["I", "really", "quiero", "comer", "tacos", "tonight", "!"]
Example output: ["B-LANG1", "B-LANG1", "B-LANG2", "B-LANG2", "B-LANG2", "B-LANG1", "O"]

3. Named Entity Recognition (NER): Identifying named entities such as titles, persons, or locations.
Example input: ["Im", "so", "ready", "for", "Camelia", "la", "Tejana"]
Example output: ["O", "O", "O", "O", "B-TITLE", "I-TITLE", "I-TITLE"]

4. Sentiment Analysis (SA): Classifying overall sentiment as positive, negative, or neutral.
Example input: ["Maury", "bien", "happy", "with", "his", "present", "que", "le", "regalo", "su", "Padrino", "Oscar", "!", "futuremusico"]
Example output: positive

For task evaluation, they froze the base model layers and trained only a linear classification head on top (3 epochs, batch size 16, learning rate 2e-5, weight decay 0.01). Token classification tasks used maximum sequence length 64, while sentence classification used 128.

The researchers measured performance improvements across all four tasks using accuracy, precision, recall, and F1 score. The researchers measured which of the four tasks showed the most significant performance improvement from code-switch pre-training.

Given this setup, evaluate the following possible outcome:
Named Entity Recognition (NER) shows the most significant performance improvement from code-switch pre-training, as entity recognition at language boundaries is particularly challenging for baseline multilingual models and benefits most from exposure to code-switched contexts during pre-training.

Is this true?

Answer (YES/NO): NO